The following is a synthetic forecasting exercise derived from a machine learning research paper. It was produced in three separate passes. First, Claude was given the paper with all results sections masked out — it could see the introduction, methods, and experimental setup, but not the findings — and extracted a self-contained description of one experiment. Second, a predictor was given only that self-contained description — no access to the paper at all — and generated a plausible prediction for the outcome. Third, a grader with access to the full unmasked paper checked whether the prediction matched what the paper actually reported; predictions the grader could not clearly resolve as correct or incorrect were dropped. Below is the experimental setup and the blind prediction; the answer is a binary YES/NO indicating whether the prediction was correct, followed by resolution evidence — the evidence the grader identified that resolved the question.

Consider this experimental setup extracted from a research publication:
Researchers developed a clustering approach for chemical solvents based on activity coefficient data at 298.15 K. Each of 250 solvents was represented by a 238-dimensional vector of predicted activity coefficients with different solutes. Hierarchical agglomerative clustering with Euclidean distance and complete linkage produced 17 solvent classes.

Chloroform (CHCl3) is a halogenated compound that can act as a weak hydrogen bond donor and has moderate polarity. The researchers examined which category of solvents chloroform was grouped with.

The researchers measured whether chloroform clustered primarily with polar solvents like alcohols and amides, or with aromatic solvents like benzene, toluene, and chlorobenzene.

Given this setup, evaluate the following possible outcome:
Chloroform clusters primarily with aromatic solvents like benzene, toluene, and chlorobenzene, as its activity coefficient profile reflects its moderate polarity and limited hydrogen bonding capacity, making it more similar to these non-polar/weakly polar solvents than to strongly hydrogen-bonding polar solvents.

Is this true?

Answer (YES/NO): YES